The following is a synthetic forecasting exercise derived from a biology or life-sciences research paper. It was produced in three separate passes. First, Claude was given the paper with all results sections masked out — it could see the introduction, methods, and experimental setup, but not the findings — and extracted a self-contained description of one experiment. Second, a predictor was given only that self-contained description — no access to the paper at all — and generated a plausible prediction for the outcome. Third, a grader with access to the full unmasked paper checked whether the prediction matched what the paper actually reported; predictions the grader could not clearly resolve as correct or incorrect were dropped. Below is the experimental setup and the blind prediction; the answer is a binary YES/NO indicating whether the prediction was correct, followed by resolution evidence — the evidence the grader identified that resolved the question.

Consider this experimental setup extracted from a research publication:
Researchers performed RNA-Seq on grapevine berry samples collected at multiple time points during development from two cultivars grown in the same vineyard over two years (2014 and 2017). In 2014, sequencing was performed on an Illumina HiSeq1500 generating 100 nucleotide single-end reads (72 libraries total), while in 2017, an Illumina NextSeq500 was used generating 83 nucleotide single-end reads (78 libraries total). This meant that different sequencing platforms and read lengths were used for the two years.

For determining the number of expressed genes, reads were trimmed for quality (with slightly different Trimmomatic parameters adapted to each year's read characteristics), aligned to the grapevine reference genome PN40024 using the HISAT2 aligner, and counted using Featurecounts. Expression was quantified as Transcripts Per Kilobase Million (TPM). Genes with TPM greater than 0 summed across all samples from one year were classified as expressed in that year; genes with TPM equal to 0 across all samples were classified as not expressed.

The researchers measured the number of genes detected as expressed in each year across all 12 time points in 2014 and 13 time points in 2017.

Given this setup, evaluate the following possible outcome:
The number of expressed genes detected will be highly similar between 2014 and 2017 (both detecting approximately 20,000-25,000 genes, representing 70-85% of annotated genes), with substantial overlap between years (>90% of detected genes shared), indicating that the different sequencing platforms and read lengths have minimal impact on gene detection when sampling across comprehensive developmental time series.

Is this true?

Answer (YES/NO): NO